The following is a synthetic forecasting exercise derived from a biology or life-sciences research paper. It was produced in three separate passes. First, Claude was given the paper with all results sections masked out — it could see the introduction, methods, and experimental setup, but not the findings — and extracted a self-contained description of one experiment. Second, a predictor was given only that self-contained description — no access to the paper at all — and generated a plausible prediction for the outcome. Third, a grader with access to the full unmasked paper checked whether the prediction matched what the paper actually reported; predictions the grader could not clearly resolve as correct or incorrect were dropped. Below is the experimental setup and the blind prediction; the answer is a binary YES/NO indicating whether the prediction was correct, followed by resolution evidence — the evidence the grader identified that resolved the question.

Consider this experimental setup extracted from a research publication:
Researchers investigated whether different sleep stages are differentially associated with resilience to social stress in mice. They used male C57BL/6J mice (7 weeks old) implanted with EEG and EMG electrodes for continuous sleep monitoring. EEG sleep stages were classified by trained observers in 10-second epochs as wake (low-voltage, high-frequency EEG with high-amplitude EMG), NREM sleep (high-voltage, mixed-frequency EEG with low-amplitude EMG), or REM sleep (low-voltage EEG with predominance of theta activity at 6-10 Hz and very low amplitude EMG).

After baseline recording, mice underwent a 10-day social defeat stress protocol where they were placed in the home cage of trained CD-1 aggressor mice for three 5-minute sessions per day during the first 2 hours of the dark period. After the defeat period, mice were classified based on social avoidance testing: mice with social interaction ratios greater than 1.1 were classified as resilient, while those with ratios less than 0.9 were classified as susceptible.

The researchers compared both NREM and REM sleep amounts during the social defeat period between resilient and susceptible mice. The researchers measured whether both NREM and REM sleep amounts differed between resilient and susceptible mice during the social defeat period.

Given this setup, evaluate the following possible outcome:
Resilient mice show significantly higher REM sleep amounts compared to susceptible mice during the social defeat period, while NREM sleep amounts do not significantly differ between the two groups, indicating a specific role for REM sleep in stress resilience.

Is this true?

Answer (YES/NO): NO